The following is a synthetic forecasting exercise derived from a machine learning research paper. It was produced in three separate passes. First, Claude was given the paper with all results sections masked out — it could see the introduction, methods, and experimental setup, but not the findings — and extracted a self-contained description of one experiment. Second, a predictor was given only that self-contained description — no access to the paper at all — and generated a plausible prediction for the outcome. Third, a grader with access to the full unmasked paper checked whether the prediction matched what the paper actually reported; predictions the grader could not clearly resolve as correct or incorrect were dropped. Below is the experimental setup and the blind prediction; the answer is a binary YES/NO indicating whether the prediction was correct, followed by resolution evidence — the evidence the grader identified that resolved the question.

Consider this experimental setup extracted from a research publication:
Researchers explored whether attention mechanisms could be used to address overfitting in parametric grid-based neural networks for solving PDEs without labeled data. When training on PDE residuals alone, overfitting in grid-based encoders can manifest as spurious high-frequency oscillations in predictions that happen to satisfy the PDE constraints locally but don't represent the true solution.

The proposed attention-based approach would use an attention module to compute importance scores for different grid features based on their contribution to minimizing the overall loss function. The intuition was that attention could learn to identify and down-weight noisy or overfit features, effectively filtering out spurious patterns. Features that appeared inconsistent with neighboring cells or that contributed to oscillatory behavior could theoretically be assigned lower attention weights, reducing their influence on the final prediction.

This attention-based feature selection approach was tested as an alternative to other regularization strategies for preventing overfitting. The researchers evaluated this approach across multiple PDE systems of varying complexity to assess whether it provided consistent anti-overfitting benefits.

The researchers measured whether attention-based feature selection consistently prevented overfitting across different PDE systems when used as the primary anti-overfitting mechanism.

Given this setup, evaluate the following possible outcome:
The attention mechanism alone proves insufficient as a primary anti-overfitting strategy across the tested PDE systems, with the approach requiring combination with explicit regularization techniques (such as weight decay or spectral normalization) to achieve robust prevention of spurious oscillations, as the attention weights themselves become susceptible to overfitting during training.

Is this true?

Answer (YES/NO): NO